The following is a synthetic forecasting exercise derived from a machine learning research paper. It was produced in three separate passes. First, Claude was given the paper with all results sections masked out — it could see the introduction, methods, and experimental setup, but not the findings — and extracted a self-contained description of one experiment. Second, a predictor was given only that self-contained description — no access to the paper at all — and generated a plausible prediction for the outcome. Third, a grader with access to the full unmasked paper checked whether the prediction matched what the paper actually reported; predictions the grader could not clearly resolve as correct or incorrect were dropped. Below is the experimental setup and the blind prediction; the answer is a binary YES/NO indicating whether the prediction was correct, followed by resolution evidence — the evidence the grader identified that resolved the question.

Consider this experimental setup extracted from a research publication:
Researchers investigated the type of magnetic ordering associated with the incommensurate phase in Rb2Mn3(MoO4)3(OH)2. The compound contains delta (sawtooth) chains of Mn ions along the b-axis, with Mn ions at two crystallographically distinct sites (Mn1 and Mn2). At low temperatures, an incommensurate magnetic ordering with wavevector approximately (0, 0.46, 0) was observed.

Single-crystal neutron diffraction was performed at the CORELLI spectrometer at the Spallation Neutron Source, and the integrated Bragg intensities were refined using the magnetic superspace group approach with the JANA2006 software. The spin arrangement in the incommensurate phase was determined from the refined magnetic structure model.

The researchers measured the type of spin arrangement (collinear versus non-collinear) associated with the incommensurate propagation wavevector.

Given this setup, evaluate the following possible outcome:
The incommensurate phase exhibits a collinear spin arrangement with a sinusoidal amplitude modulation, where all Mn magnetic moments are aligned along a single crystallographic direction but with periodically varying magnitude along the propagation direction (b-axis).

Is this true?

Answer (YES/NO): NO